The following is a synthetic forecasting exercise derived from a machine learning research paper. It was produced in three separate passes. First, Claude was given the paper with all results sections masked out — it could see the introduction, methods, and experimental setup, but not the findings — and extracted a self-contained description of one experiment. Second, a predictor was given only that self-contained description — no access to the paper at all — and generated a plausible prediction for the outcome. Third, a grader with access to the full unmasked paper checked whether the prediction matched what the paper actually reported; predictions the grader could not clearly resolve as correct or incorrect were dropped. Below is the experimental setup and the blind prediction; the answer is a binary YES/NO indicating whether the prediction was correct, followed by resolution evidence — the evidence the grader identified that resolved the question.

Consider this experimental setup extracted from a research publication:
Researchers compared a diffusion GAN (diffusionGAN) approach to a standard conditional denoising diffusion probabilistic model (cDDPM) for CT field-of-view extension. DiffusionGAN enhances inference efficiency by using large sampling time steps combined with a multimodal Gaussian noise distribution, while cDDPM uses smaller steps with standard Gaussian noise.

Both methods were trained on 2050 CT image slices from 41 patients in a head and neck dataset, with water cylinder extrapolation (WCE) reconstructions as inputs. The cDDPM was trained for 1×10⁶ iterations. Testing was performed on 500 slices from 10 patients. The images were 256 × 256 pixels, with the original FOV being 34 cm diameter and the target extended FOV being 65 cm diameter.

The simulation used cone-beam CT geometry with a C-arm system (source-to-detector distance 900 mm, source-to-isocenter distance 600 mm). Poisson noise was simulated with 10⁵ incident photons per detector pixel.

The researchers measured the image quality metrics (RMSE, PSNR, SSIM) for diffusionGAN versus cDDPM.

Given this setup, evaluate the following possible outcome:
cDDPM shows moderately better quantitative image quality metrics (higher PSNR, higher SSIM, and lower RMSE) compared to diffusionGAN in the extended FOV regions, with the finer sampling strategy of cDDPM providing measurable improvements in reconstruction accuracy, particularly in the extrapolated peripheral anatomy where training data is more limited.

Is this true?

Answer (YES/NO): NO